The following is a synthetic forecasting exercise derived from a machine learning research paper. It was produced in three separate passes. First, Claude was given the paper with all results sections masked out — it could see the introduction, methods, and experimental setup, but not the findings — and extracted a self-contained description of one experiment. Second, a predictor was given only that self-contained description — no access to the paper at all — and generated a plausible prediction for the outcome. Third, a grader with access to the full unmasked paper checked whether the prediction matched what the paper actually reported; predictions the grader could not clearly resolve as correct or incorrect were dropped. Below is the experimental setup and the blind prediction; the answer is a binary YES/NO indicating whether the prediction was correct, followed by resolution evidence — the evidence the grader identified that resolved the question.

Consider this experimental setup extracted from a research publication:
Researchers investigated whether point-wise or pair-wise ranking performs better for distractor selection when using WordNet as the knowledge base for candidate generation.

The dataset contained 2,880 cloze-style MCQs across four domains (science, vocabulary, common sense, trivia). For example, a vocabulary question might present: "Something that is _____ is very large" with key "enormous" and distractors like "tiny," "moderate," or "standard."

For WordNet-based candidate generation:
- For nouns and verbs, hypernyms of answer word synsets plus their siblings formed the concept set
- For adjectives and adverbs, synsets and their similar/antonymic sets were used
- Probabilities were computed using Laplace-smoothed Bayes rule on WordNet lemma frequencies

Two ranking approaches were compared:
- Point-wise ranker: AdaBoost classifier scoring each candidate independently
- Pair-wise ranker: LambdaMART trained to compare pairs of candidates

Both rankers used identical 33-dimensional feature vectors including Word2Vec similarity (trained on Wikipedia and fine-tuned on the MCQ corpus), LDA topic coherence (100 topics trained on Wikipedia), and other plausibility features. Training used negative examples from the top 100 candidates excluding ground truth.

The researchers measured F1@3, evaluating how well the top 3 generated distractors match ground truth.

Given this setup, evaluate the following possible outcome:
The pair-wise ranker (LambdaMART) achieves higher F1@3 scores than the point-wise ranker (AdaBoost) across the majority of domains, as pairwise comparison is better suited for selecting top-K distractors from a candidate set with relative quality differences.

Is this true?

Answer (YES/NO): NO